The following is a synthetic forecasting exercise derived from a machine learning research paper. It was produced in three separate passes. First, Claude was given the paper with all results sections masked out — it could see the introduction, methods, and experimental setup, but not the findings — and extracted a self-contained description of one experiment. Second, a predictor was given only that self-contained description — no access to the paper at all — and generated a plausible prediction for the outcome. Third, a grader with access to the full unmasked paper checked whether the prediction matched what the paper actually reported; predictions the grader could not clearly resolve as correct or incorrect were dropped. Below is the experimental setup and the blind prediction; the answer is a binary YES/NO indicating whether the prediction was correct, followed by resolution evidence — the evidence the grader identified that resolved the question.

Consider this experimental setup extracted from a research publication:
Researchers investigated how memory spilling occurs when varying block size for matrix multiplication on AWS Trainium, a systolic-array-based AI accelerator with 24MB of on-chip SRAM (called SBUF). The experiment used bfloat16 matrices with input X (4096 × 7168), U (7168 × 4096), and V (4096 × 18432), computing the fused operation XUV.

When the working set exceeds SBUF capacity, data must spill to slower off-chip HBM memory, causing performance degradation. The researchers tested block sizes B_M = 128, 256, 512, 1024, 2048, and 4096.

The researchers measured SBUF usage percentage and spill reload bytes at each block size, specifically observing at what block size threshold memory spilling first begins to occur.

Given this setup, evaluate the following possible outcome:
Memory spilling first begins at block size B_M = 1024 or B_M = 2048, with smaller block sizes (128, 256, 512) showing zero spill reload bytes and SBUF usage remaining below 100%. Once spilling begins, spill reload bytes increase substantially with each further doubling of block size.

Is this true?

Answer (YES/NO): NO